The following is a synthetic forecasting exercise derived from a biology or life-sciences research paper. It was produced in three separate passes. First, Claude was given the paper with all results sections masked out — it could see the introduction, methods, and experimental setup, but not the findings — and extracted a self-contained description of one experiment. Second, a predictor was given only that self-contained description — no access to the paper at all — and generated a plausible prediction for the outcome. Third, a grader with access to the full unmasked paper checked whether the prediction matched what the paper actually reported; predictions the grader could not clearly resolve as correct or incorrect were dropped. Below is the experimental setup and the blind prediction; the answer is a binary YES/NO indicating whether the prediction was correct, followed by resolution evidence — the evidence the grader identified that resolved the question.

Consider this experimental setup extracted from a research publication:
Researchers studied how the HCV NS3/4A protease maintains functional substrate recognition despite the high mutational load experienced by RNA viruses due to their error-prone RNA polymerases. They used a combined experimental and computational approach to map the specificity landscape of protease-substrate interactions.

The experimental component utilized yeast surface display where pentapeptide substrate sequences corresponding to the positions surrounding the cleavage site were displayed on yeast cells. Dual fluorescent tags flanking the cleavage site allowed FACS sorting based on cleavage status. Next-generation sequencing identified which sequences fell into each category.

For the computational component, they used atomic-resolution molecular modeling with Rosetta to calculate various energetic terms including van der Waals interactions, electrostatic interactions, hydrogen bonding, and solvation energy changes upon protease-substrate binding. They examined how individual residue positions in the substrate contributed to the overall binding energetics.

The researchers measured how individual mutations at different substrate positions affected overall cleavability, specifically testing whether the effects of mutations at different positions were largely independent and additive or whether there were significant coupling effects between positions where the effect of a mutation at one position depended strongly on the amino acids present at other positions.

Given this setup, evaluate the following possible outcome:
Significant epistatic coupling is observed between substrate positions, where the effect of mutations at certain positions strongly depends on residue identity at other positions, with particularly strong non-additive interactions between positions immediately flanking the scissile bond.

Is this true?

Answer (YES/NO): NO